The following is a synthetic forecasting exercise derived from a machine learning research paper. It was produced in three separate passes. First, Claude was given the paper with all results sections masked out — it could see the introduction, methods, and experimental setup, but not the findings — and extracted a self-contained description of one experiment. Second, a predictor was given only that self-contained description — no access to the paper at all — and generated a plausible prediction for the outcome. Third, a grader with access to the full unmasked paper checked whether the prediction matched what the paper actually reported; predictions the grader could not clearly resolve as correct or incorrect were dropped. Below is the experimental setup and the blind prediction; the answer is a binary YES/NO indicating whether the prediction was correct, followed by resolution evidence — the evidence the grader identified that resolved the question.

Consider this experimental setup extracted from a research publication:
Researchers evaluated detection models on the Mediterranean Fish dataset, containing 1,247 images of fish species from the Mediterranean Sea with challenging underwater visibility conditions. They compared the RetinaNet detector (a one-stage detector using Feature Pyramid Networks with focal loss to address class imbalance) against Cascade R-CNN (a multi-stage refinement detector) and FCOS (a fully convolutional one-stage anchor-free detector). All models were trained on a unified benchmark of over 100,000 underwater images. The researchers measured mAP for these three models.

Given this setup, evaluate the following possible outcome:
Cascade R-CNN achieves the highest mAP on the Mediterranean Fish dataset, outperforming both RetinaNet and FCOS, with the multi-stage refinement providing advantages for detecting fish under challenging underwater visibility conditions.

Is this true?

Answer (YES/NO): YES